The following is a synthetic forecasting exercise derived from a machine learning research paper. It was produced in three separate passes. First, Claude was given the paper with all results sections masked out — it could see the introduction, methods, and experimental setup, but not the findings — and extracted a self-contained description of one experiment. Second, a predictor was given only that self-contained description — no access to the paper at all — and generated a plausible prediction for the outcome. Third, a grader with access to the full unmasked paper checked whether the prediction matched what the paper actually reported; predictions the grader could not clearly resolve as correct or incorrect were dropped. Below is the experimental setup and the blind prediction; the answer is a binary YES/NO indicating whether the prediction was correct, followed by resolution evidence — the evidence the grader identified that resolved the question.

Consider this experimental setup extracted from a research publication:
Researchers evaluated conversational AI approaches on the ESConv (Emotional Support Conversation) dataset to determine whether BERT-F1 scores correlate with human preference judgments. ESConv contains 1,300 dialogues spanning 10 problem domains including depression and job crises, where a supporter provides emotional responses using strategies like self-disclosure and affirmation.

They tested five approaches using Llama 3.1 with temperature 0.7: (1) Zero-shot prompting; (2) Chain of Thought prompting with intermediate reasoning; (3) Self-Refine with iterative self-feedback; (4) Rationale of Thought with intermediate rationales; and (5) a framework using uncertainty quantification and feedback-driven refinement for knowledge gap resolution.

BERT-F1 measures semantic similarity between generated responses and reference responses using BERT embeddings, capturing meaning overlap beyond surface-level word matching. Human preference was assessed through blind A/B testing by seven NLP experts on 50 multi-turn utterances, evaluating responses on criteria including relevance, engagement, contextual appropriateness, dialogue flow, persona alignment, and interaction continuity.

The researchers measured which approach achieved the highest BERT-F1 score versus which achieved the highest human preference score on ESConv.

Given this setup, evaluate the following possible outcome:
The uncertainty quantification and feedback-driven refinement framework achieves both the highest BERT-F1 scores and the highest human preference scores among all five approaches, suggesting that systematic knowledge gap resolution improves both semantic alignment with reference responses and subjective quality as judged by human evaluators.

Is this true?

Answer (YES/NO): NO